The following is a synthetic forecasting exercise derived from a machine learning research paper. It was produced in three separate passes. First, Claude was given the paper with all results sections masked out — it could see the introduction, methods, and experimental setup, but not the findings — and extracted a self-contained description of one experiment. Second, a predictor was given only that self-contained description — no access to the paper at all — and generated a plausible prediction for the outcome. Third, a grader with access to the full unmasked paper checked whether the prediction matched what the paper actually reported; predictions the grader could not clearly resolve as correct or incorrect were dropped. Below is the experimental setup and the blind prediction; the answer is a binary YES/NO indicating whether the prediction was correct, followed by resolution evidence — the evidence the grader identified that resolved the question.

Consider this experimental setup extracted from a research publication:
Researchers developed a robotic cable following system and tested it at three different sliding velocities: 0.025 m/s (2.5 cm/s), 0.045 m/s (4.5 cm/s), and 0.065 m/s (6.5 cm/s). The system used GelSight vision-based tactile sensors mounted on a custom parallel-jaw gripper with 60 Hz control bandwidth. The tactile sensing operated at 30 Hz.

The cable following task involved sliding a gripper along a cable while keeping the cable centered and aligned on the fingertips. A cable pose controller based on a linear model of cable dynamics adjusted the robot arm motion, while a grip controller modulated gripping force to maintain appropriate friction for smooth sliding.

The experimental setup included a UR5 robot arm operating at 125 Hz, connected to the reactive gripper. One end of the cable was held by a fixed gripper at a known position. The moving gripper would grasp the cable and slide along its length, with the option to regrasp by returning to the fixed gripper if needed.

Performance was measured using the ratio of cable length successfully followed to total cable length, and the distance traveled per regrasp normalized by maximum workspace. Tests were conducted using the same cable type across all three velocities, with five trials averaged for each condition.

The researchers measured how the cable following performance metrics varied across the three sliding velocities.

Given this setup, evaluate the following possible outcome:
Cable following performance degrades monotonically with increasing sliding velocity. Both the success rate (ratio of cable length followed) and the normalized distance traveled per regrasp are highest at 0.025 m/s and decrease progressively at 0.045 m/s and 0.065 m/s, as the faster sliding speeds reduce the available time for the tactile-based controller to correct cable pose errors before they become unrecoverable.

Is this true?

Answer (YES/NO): NO